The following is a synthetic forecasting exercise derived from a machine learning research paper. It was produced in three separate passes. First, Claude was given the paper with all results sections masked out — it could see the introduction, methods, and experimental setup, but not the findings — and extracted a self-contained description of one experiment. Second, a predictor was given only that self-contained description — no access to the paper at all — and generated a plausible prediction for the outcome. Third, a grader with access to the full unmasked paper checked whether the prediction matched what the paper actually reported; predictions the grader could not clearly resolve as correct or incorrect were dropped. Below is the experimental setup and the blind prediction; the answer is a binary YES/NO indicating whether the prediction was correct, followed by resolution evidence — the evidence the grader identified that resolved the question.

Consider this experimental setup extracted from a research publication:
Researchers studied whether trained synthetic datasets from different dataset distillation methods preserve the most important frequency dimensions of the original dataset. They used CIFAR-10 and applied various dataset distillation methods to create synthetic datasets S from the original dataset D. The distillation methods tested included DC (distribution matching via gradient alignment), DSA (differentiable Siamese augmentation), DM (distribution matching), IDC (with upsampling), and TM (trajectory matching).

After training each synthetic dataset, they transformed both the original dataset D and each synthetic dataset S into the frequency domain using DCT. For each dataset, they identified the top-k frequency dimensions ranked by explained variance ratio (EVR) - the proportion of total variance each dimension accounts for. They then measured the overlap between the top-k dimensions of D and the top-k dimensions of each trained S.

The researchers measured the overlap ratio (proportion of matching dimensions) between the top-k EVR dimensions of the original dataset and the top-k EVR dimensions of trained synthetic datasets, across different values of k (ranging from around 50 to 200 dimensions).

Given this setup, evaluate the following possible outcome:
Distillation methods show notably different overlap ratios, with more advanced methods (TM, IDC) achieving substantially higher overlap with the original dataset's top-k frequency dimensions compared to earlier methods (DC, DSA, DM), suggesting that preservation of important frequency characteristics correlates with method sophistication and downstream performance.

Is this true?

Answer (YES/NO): NO